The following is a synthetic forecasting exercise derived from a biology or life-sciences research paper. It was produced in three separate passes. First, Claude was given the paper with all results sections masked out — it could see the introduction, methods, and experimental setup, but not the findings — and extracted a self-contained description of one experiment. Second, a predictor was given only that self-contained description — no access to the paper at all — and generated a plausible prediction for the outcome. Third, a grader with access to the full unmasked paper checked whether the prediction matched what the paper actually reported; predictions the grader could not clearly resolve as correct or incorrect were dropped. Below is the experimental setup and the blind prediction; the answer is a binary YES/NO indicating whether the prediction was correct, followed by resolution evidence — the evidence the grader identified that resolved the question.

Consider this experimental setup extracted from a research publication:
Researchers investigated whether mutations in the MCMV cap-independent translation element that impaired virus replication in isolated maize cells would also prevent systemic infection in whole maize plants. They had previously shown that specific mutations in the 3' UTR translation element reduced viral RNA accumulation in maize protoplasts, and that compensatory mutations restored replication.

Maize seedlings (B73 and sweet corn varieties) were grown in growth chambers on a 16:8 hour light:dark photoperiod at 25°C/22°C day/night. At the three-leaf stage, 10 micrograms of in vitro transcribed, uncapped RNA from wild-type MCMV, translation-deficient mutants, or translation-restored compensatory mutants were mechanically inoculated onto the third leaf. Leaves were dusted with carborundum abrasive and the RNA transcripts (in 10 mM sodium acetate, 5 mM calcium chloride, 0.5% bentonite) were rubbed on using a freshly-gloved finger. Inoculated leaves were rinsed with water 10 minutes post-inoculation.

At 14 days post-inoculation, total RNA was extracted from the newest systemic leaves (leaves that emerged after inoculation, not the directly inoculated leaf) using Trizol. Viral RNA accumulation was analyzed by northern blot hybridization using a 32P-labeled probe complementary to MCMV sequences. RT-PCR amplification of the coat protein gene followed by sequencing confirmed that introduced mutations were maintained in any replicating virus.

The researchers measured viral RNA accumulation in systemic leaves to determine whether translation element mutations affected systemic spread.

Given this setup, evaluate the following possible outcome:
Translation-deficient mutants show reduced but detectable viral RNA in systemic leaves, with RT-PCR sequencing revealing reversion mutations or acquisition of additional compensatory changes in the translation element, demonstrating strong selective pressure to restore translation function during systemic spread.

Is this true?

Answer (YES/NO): YES